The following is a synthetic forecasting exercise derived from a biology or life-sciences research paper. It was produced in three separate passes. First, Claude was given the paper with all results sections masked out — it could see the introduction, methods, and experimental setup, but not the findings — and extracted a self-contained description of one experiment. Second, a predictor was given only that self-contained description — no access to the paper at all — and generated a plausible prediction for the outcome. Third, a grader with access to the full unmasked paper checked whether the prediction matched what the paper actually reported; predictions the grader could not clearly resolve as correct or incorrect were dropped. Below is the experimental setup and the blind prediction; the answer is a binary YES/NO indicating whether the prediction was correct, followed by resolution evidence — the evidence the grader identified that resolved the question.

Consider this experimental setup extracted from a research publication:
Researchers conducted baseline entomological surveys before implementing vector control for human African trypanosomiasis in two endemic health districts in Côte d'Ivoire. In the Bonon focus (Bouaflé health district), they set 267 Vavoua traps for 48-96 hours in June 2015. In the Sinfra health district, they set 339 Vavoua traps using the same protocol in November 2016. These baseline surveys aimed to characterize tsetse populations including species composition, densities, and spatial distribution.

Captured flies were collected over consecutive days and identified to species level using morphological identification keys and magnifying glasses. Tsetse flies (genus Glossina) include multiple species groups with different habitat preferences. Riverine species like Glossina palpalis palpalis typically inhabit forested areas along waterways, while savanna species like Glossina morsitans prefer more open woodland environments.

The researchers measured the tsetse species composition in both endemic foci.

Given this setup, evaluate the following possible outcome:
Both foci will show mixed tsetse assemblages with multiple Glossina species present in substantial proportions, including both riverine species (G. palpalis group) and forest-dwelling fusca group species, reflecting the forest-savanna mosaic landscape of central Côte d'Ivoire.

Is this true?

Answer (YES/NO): NO